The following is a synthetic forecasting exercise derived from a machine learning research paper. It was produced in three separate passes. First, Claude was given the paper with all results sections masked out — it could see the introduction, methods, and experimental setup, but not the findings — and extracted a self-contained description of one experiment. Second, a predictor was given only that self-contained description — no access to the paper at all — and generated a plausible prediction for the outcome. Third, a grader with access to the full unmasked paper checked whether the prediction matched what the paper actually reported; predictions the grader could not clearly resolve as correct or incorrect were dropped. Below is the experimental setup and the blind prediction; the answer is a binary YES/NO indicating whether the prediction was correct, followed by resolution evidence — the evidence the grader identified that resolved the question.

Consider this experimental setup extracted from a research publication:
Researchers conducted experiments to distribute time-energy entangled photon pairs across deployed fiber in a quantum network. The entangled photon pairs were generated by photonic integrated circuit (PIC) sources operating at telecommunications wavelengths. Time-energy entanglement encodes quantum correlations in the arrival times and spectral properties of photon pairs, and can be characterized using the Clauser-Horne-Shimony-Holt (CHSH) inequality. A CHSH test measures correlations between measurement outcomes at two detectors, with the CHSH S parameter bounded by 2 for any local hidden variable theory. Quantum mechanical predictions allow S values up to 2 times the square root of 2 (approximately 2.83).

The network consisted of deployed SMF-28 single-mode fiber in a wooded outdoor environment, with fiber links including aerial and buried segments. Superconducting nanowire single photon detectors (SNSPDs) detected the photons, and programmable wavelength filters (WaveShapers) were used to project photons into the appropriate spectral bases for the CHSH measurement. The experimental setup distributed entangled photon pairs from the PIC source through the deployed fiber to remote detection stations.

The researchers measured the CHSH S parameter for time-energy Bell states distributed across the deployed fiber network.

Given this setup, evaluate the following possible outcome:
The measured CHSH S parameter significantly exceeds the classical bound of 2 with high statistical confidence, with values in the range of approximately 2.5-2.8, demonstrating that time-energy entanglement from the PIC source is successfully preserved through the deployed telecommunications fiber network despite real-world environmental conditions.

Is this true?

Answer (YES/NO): YES